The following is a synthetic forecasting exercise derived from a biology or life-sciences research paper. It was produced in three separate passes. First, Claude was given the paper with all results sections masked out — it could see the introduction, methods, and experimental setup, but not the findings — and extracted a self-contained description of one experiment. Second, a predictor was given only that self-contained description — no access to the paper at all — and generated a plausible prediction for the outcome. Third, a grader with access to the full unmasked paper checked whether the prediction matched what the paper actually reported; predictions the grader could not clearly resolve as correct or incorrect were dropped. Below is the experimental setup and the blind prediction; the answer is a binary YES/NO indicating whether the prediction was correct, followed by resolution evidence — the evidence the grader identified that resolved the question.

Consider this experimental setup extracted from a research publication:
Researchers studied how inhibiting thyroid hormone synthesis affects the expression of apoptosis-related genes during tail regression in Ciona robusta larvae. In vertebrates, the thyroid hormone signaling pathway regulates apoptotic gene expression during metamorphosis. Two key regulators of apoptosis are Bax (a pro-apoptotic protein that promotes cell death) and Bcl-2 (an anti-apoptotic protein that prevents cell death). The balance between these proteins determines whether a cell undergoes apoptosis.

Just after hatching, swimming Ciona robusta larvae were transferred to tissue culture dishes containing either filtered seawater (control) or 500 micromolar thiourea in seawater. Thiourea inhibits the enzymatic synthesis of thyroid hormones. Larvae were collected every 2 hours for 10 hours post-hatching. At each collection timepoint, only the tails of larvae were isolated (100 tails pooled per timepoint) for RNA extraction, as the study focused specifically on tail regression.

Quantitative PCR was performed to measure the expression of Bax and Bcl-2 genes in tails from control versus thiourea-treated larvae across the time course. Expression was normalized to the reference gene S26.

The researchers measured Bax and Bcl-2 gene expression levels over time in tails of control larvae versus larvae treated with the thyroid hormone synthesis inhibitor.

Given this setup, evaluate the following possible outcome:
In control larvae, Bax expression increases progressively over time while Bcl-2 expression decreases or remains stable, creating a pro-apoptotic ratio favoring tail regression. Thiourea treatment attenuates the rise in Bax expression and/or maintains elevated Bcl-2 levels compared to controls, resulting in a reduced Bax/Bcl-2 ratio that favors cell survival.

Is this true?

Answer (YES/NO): NO